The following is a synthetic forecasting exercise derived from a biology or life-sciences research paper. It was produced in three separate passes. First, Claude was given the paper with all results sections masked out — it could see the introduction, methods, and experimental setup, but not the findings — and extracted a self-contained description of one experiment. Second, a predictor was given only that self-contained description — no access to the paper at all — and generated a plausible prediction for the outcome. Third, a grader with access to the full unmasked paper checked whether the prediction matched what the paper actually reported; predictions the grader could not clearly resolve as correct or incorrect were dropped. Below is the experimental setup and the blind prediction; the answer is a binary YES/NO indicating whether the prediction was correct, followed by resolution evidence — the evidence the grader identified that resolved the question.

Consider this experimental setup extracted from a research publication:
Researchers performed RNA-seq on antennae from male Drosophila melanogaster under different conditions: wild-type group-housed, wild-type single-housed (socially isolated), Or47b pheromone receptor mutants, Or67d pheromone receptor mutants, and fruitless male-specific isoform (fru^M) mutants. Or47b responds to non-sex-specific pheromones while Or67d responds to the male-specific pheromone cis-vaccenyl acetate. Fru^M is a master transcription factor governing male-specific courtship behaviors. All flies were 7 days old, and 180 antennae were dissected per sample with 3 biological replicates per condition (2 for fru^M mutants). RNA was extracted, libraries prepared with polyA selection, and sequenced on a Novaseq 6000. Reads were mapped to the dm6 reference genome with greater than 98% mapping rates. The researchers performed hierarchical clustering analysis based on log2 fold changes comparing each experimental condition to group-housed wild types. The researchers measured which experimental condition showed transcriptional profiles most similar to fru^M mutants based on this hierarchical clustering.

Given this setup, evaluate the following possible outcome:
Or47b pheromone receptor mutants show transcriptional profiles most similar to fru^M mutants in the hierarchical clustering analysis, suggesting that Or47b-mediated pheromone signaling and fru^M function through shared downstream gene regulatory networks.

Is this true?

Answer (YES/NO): NO